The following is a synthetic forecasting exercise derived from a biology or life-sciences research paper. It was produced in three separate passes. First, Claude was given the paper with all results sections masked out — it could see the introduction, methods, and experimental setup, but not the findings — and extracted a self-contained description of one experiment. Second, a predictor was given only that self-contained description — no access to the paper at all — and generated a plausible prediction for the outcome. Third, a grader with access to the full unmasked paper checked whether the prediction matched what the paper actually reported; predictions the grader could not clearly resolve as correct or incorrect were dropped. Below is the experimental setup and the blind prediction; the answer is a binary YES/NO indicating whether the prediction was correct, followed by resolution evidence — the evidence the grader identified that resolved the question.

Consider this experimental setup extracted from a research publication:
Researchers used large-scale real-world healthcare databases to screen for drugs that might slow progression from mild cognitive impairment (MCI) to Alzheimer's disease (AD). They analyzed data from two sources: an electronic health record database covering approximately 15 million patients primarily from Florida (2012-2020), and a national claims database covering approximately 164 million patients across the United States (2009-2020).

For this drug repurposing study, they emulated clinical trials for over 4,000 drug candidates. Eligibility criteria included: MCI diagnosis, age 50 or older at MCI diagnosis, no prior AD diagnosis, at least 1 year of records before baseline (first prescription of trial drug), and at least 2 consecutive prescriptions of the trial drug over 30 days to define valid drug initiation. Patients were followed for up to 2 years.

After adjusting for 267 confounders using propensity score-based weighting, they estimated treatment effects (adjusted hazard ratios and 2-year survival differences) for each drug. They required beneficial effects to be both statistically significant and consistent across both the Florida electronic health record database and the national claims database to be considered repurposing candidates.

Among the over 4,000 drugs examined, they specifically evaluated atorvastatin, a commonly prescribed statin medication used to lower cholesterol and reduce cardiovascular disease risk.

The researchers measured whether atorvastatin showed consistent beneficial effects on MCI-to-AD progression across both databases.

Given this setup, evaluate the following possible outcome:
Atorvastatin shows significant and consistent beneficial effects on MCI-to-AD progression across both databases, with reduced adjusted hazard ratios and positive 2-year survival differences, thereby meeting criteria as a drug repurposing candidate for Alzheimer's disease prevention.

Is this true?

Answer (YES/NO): YES